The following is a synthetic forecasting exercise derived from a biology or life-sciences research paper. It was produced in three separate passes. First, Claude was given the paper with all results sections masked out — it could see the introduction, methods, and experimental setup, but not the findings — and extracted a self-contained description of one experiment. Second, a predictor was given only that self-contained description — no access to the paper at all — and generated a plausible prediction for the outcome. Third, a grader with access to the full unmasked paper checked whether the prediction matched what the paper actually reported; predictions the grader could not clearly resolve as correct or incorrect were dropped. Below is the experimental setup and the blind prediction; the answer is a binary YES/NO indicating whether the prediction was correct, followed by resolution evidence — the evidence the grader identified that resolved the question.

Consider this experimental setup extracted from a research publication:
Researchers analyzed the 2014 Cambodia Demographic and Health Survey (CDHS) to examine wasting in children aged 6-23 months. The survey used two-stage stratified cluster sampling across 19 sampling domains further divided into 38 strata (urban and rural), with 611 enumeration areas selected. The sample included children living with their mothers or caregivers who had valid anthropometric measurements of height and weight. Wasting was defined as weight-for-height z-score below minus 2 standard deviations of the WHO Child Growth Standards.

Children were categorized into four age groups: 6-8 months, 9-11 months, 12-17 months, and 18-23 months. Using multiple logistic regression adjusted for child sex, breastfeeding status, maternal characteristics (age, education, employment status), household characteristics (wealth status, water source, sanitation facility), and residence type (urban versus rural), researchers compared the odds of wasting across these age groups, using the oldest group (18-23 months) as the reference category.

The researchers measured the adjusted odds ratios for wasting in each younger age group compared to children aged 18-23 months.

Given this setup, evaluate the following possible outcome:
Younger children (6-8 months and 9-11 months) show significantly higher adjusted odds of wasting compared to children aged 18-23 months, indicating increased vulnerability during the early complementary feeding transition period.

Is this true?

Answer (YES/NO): NO